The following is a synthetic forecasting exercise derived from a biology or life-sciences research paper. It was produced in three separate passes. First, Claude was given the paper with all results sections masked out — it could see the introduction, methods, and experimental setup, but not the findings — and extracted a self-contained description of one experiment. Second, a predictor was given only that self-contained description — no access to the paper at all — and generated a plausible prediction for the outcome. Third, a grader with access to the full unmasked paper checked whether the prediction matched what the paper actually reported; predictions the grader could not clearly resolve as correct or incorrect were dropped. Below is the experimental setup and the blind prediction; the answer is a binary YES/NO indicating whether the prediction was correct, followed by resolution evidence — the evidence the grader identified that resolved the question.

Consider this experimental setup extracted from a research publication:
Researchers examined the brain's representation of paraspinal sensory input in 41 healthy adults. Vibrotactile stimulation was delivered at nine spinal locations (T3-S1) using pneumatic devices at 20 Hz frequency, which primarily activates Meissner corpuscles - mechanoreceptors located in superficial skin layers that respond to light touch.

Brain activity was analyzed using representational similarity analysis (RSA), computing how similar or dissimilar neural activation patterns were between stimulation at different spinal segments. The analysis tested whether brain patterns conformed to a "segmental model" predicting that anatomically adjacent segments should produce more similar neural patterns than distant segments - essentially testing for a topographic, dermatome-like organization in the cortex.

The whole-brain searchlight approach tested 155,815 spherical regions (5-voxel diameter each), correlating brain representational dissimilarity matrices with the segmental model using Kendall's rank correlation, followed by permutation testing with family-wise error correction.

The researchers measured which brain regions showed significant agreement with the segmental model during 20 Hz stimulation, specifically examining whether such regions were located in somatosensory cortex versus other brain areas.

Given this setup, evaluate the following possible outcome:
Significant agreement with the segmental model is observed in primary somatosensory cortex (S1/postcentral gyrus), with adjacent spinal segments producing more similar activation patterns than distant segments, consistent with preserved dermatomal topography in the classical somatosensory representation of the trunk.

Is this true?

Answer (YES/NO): YES